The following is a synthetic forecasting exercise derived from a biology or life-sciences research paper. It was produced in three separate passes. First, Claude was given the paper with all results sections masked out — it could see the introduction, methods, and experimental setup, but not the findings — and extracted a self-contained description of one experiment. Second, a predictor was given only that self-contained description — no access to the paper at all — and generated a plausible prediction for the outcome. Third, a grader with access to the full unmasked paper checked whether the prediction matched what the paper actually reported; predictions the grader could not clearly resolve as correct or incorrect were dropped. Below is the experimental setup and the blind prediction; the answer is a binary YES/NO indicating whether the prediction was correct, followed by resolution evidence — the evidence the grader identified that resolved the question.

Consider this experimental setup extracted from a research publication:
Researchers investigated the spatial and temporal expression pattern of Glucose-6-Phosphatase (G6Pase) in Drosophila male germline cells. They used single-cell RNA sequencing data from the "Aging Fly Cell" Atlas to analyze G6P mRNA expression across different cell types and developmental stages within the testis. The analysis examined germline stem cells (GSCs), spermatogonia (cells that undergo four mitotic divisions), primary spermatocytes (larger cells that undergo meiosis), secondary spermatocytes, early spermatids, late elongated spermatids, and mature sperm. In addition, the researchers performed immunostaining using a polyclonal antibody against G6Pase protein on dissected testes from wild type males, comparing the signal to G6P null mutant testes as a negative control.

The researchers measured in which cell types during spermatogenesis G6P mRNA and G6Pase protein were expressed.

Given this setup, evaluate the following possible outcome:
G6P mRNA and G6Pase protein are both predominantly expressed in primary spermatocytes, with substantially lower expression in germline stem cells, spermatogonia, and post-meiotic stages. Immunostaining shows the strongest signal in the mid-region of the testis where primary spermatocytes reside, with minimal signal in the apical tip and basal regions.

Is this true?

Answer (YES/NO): NO